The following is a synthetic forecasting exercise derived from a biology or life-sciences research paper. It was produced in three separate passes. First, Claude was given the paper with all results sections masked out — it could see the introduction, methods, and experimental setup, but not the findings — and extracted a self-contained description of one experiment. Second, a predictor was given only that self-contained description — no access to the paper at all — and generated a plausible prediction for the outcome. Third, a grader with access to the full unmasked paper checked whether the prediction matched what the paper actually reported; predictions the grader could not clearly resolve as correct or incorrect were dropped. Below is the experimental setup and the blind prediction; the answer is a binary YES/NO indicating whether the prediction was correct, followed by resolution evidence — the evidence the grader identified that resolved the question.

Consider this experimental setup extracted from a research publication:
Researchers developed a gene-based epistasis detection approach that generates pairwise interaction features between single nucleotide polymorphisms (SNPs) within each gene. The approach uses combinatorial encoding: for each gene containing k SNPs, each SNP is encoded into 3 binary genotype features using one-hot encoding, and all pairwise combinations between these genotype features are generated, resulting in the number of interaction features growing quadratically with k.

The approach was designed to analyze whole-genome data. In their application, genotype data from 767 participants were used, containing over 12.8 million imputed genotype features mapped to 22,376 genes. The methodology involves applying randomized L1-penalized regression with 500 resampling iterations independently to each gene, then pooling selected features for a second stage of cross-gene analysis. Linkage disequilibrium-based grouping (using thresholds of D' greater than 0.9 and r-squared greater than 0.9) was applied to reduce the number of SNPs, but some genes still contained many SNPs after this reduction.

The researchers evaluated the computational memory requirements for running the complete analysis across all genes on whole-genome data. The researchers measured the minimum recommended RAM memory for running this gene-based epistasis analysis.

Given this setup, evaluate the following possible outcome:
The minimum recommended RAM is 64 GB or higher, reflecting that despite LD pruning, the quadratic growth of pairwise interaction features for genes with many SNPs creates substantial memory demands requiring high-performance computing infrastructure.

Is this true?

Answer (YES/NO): YES